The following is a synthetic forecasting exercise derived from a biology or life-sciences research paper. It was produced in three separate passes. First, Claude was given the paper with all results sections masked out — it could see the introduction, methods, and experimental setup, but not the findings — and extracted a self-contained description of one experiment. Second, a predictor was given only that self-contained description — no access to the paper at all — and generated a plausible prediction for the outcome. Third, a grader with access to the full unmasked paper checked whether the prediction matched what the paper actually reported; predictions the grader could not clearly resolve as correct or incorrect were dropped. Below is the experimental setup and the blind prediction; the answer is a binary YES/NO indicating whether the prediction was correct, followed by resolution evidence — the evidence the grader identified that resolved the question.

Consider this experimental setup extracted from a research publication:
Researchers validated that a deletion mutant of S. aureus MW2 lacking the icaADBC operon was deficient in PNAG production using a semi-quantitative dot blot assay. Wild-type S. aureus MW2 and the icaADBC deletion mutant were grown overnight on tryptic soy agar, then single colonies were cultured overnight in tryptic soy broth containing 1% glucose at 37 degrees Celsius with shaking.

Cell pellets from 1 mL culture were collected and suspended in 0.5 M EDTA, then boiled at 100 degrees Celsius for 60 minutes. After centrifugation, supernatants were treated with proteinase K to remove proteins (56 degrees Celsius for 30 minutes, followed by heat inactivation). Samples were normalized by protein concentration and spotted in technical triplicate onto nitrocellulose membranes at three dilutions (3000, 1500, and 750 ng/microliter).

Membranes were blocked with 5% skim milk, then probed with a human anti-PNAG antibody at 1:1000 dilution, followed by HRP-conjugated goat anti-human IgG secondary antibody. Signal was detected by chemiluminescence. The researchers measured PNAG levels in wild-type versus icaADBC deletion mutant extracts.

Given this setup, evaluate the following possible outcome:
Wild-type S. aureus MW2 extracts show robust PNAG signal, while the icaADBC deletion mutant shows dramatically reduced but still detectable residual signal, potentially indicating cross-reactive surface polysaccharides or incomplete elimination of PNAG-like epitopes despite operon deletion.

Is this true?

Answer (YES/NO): NO